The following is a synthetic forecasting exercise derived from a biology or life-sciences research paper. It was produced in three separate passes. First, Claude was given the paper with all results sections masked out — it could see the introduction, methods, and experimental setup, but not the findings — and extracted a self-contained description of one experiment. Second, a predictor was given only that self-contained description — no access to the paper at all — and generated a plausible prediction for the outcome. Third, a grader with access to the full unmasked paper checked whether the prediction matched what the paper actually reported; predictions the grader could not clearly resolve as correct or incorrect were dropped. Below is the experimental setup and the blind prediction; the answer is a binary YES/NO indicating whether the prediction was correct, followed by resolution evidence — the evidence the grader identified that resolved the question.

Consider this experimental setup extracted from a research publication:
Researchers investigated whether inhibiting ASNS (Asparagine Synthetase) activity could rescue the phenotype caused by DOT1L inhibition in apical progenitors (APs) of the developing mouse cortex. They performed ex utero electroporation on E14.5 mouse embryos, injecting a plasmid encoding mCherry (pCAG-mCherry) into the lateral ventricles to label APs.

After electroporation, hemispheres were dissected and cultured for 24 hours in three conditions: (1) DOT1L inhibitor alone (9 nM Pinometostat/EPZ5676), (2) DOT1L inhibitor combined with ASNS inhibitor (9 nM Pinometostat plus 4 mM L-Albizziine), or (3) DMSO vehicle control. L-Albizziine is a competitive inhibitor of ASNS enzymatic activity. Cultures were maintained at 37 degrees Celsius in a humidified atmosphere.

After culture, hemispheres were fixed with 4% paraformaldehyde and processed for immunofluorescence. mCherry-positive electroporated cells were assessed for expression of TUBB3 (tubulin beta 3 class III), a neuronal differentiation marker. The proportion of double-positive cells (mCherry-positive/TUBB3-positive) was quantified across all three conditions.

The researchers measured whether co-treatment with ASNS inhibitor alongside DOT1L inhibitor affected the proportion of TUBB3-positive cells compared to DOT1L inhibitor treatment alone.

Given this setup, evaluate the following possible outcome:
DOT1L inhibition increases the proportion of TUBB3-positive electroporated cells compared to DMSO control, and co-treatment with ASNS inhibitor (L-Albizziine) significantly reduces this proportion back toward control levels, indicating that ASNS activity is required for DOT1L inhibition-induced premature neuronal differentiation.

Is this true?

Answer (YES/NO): YES